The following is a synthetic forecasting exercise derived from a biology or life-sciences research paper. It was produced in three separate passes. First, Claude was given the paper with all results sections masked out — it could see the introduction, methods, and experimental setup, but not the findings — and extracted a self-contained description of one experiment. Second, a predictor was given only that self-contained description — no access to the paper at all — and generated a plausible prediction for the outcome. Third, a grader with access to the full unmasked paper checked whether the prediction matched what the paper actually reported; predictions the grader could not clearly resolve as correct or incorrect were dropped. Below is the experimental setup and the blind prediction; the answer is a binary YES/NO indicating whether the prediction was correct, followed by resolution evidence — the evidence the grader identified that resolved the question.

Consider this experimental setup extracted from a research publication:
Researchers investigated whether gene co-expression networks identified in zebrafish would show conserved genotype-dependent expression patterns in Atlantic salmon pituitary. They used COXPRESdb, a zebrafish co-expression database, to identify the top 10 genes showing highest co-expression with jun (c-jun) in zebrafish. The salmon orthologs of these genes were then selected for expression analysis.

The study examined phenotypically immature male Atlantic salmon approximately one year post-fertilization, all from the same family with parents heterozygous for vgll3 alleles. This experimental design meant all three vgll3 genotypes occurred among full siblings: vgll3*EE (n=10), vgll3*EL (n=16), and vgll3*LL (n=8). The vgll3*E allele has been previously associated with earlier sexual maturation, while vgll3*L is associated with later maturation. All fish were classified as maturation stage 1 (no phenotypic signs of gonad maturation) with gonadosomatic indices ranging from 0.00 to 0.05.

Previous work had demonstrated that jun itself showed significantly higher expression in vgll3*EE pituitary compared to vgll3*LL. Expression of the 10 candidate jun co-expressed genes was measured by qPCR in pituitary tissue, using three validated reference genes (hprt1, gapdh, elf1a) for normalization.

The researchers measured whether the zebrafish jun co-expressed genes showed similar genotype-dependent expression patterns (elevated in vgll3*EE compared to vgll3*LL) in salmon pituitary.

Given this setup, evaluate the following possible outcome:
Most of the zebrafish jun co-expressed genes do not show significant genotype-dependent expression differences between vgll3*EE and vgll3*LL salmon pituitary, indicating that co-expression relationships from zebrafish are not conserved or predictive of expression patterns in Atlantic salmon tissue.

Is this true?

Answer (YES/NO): NO